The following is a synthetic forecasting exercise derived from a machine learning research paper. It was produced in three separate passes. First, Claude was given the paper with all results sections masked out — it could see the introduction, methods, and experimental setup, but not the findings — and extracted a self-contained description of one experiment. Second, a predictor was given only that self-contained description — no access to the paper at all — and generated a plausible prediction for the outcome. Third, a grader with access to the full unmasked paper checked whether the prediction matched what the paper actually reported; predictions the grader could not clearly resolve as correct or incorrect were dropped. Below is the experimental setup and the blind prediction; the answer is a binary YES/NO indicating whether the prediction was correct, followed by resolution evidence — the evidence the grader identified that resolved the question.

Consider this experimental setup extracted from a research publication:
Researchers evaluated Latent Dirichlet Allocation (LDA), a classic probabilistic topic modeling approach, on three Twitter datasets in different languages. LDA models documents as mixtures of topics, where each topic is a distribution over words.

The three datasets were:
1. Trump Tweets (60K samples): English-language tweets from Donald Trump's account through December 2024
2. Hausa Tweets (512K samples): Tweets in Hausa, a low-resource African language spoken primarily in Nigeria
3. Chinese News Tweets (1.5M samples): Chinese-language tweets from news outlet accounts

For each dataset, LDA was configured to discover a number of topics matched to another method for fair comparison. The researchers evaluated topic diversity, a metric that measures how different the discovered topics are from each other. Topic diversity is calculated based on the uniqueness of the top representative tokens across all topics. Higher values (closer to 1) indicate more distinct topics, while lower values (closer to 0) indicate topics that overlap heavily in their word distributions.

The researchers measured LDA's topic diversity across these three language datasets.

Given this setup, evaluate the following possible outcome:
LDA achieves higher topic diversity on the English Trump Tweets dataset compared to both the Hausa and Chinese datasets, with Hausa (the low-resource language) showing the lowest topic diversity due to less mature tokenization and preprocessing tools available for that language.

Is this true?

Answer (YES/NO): NO